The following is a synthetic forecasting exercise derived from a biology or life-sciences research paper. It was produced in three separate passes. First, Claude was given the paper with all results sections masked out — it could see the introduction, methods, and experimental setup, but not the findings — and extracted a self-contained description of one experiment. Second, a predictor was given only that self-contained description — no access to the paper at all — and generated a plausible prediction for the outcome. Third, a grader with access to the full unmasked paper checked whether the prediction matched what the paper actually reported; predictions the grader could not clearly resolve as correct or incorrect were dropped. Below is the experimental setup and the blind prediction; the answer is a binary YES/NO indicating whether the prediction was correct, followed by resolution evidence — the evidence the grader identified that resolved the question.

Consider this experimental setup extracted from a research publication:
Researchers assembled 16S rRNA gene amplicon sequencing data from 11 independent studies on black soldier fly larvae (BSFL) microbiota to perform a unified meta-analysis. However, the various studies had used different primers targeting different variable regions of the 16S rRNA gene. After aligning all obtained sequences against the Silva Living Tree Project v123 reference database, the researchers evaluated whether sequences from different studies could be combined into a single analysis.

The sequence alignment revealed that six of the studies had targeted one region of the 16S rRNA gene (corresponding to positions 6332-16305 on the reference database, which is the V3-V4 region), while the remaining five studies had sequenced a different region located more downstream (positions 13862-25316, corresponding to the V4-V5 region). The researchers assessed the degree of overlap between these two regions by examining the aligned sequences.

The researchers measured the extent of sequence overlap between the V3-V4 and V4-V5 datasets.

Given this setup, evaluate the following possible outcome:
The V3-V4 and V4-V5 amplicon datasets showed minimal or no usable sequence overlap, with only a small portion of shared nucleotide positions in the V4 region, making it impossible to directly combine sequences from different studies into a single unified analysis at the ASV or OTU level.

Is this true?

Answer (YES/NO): YES